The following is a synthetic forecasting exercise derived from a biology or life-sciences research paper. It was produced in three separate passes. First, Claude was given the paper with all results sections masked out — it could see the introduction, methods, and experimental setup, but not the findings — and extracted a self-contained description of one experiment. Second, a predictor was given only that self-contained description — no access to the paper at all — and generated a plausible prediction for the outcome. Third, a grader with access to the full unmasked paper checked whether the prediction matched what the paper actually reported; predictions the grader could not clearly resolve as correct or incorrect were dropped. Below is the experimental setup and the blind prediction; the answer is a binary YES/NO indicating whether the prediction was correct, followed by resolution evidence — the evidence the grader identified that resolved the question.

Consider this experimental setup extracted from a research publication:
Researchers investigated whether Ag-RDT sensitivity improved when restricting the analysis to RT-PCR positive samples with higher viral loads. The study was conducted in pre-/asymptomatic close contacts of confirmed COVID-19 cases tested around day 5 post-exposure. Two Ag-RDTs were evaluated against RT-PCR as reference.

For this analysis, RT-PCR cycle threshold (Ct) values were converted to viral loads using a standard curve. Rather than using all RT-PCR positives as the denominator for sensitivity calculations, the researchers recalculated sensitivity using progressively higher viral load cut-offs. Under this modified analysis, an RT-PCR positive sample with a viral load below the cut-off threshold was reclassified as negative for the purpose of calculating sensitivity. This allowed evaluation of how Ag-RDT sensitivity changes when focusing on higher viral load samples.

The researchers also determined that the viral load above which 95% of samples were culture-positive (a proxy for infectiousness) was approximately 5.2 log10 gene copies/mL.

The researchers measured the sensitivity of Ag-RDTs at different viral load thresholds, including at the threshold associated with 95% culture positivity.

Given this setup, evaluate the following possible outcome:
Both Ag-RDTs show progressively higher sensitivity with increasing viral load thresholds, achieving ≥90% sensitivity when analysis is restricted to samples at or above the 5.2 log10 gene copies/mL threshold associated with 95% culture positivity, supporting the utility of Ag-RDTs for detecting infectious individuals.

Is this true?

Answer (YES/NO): NO